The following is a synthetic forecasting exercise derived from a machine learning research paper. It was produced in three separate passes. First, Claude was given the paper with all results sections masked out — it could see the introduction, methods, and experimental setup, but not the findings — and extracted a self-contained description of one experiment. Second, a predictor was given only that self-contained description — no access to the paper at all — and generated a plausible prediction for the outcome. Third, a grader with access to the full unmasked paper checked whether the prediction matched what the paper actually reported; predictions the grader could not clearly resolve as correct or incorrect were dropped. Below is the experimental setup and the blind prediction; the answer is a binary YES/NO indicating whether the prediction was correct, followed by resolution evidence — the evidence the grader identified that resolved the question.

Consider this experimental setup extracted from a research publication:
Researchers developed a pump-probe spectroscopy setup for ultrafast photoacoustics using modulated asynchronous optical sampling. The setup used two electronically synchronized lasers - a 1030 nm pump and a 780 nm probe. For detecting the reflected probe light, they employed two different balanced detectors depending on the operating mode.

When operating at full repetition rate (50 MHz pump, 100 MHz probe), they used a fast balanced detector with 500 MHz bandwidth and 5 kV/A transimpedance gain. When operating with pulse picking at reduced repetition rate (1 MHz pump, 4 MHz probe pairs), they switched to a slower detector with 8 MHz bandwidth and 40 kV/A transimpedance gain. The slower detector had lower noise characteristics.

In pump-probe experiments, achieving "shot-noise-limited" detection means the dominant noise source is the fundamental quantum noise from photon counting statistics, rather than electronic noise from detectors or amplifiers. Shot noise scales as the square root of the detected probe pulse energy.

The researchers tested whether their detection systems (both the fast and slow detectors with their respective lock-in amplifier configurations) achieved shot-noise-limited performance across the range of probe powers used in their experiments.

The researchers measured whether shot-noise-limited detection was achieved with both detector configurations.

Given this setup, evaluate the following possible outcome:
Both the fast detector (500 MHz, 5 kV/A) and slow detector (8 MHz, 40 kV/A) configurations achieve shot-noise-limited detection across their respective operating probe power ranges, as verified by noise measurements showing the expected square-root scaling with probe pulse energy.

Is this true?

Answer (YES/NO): YES